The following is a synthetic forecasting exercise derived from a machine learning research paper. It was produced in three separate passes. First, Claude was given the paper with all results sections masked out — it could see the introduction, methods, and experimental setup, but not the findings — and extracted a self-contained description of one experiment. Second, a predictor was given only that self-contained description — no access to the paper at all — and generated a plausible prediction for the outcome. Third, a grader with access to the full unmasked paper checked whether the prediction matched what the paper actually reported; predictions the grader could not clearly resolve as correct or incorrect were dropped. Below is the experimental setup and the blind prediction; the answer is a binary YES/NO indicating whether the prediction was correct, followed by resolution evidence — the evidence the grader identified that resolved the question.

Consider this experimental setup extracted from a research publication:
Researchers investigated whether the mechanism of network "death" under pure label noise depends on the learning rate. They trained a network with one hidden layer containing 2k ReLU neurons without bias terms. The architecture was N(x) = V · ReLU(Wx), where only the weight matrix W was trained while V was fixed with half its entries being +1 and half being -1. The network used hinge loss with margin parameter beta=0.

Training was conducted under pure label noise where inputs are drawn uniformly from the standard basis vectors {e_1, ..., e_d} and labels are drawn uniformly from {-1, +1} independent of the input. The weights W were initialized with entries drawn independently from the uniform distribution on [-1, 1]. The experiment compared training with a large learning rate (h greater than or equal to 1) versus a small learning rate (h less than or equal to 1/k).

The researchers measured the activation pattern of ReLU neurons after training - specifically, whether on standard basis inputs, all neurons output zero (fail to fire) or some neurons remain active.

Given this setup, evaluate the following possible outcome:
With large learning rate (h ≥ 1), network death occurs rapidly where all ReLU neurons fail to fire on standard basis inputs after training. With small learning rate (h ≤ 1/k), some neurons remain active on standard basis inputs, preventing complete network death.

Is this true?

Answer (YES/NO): YES